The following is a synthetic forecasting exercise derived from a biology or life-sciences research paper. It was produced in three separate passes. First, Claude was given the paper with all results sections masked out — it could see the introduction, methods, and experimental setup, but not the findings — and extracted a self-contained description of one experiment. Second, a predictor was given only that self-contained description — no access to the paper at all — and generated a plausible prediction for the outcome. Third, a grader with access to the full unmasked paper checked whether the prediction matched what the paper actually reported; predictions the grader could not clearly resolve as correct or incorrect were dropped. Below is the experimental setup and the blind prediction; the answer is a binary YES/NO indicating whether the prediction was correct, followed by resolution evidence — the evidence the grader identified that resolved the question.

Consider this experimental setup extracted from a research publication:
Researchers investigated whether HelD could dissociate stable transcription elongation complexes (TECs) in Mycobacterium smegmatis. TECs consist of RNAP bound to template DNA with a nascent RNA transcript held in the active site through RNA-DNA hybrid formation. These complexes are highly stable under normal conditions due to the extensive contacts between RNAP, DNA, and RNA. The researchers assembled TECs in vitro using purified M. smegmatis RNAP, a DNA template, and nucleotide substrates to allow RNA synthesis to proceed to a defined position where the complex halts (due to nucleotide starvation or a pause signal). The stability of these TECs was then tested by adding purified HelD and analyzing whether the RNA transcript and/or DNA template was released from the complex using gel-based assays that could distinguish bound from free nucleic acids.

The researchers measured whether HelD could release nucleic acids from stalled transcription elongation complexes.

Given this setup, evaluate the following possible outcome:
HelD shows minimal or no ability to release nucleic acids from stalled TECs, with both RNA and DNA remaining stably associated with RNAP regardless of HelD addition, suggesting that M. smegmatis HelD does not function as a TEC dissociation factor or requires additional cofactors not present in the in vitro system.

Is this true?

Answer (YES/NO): NO